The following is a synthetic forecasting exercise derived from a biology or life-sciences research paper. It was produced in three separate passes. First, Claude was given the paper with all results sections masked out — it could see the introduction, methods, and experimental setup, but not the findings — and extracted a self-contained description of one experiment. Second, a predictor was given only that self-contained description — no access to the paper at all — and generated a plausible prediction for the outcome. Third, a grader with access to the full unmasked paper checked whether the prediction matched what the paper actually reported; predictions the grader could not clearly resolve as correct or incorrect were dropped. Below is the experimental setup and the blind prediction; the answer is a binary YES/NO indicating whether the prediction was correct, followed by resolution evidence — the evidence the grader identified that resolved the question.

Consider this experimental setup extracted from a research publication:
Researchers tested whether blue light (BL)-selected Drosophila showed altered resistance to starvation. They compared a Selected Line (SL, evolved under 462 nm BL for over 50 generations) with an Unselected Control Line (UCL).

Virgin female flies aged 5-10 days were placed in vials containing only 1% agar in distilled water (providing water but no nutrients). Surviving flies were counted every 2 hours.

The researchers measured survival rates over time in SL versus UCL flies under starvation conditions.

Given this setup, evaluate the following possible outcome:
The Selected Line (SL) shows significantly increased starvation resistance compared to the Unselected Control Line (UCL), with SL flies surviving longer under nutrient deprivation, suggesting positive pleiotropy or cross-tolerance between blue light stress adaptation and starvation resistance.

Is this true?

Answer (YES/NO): YES